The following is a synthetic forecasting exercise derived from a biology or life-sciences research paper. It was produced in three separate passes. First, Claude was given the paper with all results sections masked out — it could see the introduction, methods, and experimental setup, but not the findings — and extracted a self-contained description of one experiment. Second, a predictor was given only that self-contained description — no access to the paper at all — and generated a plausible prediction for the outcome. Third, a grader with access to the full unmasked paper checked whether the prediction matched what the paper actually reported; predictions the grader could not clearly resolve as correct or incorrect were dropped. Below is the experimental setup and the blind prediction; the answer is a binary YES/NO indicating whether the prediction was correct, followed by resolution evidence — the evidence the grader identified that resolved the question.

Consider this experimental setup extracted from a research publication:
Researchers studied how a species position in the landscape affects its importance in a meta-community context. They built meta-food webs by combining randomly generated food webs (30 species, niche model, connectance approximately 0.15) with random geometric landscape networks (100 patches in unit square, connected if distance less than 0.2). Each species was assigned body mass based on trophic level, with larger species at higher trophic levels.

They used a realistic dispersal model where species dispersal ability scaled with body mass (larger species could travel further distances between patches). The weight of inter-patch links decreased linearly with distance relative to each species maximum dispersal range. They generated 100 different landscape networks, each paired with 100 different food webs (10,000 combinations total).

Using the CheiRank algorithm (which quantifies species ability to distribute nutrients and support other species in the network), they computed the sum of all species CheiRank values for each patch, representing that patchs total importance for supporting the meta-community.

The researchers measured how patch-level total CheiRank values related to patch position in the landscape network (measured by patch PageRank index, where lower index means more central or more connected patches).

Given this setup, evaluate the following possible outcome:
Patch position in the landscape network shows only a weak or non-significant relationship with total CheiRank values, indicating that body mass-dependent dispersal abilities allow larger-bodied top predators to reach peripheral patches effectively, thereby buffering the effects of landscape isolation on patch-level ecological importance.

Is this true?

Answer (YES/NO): NO